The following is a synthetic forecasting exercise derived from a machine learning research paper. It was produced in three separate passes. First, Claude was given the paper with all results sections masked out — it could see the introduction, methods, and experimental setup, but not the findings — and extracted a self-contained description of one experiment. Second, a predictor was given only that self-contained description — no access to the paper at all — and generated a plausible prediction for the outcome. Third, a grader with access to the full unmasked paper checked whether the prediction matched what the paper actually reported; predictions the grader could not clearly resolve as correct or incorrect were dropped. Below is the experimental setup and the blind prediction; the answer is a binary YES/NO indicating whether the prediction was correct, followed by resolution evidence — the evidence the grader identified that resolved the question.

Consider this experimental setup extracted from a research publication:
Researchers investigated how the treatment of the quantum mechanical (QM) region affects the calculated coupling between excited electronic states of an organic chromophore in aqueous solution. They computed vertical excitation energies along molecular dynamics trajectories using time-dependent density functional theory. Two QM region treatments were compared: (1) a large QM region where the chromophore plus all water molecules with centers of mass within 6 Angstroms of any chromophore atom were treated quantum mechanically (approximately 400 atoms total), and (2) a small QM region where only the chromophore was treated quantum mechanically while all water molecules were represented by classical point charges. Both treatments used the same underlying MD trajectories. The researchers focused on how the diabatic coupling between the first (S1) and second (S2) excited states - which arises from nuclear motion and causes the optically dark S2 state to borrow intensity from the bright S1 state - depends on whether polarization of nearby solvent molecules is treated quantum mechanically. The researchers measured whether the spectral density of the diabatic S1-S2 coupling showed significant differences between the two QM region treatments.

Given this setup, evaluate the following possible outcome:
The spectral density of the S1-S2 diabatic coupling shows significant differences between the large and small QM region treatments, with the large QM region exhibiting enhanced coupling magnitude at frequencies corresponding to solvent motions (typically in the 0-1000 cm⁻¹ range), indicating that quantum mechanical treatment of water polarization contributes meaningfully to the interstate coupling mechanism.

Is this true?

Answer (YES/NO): NO